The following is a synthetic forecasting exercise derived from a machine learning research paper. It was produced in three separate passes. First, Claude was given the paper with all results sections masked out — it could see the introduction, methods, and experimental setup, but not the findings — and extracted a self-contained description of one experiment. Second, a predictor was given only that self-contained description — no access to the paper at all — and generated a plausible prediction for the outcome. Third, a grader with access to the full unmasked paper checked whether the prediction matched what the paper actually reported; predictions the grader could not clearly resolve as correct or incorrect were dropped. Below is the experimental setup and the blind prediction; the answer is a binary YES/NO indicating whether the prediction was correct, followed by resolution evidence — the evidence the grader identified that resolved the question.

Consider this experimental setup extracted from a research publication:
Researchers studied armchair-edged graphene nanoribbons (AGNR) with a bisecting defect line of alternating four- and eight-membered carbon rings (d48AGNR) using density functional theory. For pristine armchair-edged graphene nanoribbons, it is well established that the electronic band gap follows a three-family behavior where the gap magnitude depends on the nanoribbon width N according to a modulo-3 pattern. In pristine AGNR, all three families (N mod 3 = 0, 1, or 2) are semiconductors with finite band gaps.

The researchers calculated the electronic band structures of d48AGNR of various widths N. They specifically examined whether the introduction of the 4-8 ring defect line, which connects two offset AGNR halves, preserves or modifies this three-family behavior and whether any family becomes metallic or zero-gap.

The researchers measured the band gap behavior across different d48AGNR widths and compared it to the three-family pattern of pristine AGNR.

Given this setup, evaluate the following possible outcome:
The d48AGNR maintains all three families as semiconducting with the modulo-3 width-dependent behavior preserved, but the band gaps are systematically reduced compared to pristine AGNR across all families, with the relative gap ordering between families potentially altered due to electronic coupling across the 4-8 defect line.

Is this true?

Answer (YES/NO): NO